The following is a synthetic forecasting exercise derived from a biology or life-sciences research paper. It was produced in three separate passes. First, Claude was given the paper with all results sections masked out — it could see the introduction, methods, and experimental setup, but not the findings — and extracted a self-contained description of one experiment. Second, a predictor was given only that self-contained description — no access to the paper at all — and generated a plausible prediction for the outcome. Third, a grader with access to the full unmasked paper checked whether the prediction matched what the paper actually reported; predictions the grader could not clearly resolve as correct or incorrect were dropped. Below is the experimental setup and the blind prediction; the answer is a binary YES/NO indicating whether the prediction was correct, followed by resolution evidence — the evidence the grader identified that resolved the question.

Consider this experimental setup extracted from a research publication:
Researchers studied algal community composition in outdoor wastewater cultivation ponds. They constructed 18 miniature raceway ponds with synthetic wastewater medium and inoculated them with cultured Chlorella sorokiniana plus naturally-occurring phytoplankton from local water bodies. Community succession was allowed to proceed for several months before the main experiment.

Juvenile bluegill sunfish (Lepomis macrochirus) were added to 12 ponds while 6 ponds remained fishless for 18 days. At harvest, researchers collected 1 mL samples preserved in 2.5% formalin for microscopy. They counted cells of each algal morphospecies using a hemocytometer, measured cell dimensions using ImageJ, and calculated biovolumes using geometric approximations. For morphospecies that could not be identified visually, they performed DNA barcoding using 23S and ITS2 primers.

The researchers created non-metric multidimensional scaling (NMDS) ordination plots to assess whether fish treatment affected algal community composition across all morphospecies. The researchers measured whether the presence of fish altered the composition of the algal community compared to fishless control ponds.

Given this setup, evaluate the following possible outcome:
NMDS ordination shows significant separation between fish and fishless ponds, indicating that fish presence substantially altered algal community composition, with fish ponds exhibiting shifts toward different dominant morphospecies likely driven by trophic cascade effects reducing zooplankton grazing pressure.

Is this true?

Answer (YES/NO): NO